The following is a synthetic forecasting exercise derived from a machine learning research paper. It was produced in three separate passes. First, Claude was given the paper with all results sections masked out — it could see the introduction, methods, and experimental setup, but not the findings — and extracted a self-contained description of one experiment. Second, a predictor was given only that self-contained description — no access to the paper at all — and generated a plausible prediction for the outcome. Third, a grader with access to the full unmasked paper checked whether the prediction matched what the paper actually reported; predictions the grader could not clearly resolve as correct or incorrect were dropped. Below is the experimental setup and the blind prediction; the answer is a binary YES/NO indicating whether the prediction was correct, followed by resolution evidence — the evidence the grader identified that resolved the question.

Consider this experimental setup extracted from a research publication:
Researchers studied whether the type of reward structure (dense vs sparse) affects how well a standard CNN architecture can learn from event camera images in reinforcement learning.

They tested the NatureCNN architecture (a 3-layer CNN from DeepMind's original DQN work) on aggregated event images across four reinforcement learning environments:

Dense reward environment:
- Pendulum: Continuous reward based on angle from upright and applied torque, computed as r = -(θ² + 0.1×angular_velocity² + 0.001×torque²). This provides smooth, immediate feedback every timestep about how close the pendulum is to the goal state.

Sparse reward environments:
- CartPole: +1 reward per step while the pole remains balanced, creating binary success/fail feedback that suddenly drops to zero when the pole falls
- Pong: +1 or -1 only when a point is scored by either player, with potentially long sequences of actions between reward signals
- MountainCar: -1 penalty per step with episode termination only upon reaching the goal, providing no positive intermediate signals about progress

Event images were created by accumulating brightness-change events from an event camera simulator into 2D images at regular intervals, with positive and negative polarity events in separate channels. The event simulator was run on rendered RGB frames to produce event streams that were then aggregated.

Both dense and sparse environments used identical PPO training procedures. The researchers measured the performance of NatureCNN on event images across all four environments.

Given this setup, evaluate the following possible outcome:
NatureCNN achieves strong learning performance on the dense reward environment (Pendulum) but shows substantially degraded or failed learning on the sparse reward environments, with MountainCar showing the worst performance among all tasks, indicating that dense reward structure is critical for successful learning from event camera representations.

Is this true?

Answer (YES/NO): NO